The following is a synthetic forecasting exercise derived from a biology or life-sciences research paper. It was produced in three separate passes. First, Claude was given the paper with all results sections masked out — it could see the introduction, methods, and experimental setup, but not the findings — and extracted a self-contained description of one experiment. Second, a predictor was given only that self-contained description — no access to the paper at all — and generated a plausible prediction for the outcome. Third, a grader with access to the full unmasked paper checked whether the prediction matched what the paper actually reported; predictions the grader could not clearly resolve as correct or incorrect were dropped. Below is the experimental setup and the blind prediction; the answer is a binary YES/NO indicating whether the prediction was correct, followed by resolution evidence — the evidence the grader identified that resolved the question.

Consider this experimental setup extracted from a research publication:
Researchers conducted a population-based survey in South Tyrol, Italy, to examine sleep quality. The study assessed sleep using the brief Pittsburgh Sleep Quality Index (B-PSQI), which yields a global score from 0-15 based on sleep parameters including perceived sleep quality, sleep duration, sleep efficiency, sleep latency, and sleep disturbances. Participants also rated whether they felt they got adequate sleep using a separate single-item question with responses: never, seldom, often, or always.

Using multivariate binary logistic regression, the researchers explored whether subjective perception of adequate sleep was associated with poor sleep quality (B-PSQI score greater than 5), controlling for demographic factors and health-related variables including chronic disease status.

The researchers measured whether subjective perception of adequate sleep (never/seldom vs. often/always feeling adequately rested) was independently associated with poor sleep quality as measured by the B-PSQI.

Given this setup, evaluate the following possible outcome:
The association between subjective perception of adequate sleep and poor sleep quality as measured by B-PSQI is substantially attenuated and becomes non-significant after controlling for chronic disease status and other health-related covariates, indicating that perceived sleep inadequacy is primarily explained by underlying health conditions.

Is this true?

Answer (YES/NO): NO